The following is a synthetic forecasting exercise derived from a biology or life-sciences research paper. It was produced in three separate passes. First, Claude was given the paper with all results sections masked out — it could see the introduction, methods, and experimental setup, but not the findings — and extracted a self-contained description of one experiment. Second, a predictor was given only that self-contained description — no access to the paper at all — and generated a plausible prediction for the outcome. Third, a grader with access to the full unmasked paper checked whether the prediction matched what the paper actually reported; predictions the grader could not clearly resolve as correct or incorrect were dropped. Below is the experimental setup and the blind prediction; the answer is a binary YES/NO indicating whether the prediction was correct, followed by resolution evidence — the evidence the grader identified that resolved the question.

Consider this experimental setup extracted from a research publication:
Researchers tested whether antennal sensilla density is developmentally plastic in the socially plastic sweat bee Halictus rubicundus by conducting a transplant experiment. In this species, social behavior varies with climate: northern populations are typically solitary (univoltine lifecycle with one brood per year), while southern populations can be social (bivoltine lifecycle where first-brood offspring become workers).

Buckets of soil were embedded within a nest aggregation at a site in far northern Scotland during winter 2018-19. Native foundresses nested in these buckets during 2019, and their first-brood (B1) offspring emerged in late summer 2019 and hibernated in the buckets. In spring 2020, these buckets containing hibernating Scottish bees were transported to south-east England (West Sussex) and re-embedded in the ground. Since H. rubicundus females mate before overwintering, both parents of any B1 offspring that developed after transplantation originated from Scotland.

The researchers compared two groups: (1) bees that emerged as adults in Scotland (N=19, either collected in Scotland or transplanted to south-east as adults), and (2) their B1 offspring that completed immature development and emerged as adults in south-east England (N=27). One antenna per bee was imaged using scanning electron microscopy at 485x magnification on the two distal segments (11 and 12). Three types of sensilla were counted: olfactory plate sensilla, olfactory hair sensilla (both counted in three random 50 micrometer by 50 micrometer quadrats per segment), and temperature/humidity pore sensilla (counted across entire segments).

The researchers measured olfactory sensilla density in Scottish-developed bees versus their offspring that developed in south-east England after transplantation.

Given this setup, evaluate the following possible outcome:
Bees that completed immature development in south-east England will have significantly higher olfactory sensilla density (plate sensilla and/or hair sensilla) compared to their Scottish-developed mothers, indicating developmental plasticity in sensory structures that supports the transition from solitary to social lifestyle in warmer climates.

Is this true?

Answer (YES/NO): NO